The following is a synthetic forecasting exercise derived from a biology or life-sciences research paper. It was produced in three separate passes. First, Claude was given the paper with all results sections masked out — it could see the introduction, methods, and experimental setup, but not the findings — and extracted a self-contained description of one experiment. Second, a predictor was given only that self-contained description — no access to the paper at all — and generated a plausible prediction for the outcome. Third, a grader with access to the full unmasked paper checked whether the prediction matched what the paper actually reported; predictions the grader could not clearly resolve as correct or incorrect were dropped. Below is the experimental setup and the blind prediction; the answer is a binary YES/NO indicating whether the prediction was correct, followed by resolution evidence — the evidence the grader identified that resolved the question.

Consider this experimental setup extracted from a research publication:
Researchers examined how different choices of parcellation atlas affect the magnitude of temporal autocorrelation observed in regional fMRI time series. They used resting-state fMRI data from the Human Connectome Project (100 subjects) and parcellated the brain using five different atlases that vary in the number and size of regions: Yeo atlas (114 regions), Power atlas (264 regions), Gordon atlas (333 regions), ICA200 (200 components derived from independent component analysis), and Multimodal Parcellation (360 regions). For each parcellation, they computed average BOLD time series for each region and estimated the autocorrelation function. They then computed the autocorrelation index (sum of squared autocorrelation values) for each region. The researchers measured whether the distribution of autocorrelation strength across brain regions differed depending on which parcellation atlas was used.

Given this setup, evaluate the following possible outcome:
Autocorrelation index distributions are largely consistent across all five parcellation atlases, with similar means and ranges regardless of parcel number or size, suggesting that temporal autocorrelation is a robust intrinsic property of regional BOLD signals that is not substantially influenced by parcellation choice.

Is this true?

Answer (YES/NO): NO